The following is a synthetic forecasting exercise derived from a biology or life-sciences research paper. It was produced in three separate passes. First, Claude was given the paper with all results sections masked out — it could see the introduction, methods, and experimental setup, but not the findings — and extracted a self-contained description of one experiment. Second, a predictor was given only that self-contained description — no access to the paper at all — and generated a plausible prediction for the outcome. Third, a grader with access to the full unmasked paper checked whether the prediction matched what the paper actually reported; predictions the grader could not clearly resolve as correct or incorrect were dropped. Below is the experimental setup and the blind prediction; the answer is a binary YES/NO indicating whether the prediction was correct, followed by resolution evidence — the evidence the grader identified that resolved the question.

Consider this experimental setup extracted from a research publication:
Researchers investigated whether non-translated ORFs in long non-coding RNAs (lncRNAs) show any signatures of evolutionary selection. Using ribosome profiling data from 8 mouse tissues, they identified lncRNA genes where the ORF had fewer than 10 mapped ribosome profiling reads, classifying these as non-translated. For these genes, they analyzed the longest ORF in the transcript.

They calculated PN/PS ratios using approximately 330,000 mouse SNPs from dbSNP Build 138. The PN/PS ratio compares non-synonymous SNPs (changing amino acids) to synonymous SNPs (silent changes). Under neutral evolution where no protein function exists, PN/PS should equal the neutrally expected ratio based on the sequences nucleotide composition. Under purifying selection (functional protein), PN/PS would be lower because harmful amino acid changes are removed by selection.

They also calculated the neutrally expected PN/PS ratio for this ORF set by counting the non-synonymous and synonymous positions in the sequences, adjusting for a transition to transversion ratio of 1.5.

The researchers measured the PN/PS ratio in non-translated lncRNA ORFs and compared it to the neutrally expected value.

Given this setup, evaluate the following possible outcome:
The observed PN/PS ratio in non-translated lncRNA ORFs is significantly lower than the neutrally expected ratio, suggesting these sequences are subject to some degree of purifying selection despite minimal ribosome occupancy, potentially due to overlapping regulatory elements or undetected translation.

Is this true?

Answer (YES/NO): NO